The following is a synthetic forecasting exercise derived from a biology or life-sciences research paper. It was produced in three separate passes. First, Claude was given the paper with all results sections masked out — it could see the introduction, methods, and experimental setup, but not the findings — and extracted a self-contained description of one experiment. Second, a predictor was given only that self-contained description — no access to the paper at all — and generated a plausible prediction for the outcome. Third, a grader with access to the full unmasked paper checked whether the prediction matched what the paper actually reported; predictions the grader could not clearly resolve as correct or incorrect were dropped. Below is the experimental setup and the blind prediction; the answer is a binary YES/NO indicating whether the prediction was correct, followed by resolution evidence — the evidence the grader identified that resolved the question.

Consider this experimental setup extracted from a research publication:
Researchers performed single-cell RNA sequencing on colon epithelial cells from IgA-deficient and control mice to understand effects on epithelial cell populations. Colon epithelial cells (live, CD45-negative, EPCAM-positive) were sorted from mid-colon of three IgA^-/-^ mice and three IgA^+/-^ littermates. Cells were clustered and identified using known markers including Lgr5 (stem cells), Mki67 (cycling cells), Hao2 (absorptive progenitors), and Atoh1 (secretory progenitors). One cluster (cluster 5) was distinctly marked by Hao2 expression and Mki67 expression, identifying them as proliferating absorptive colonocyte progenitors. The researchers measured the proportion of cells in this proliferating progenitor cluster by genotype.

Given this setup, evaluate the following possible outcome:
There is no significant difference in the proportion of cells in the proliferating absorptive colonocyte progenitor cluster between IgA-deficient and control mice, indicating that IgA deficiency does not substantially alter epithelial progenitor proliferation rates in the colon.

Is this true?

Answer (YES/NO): NO